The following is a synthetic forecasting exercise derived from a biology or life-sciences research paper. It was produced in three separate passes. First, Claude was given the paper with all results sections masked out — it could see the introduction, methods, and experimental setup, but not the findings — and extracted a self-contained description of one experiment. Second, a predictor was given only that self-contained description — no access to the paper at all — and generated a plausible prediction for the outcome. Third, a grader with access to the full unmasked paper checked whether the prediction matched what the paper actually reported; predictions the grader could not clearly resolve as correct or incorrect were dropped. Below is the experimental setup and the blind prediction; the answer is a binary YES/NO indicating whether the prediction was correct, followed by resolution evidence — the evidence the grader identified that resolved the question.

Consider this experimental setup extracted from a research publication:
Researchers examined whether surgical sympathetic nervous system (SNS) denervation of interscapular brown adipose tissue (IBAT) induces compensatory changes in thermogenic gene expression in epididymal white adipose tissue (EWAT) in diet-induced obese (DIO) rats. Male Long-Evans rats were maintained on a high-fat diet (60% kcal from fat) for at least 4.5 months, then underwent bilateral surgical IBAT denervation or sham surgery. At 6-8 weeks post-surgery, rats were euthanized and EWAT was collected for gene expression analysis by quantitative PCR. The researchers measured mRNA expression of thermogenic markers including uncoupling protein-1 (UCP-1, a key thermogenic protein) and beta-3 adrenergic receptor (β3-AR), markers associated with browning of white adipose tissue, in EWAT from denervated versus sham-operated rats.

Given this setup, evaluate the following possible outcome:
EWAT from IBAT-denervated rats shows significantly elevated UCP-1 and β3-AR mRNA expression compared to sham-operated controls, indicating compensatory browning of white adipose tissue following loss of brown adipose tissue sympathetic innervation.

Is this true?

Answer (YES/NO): YES